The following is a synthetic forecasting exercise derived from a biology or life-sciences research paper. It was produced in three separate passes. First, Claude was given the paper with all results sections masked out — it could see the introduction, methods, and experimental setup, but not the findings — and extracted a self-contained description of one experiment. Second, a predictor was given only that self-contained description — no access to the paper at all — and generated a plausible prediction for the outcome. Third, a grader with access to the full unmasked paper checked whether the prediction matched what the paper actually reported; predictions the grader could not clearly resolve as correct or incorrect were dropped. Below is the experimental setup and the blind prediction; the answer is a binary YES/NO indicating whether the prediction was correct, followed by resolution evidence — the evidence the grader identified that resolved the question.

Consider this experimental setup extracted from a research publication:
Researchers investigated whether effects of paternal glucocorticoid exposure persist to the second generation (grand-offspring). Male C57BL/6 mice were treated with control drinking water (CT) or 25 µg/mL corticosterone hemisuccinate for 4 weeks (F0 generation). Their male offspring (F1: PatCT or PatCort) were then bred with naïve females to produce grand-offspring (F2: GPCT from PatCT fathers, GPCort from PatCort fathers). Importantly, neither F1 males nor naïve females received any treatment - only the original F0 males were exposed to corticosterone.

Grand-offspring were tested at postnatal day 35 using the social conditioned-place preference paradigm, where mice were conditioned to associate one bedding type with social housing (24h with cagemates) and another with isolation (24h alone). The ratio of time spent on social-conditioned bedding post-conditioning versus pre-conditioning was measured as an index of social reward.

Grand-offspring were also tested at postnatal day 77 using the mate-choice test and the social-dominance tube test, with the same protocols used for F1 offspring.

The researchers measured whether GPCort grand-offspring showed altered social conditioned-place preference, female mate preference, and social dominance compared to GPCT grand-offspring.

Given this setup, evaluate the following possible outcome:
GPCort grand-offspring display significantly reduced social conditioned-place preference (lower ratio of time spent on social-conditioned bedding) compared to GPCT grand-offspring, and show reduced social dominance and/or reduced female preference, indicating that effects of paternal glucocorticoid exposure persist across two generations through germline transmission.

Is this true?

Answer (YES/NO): NO